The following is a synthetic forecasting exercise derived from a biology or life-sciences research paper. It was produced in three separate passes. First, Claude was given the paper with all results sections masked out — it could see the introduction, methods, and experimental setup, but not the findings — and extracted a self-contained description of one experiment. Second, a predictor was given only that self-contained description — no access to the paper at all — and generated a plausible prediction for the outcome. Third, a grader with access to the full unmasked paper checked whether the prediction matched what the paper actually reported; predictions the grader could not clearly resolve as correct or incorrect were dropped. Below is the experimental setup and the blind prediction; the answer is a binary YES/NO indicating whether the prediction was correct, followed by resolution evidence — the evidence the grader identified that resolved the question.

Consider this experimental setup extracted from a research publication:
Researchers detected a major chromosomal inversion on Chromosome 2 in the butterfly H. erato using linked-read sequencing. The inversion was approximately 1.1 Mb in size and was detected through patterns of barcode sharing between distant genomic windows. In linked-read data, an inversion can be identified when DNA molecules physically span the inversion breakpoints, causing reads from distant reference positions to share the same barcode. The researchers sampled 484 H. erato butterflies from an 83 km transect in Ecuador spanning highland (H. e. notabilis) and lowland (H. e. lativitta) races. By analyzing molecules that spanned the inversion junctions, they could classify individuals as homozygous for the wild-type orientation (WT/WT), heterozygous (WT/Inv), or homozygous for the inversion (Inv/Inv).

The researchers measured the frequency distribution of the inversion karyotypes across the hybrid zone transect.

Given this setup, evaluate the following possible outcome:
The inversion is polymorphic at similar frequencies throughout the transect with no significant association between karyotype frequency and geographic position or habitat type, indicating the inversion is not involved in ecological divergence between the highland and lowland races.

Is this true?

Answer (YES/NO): NO